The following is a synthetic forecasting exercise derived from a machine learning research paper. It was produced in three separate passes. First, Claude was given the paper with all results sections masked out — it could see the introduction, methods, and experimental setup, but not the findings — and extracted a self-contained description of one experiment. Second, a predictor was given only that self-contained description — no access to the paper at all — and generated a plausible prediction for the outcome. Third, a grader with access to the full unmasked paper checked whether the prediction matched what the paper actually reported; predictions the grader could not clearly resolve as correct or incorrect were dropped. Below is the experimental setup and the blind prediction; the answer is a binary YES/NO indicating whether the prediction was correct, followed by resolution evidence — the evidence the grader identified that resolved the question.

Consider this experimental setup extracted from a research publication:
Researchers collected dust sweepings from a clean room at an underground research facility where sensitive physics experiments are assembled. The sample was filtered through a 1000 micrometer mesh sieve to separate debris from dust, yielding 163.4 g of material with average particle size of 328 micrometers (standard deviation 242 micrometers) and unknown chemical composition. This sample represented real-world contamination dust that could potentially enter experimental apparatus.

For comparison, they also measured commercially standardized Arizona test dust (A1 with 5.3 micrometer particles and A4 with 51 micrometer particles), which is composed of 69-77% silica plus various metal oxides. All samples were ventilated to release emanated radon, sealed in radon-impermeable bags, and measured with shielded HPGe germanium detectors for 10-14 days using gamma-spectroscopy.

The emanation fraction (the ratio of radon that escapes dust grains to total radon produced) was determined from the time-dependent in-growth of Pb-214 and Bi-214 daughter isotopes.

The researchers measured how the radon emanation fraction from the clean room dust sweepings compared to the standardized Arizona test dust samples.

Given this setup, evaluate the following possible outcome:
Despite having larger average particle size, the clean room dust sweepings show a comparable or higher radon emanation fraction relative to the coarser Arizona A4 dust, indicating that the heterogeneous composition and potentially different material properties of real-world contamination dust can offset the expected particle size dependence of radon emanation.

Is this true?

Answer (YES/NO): YES